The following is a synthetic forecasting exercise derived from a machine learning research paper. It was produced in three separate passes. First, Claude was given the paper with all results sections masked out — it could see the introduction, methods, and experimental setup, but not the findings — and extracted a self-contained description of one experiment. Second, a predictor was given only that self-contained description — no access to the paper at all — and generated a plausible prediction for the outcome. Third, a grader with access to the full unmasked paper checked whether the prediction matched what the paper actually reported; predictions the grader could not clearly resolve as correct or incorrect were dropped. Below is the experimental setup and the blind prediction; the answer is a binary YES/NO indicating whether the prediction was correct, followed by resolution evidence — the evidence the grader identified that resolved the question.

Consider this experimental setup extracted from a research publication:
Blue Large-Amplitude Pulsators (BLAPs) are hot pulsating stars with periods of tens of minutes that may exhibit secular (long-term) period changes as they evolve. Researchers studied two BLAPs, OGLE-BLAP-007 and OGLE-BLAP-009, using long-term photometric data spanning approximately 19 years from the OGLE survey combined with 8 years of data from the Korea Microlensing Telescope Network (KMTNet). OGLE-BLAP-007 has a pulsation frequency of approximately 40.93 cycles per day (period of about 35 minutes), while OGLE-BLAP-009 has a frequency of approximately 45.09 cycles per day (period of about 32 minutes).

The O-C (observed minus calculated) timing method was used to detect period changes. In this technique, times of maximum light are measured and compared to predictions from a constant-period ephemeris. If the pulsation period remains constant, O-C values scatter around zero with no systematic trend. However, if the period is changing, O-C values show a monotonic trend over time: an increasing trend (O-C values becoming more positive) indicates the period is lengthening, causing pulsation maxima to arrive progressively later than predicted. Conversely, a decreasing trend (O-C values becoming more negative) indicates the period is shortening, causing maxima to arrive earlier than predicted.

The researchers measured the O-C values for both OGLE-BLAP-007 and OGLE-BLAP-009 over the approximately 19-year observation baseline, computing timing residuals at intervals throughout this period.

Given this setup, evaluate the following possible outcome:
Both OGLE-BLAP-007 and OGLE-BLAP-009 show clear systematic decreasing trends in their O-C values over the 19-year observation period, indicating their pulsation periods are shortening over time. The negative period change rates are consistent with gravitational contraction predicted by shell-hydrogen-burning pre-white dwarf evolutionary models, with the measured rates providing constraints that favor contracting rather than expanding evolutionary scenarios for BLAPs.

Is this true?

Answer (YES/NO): NO